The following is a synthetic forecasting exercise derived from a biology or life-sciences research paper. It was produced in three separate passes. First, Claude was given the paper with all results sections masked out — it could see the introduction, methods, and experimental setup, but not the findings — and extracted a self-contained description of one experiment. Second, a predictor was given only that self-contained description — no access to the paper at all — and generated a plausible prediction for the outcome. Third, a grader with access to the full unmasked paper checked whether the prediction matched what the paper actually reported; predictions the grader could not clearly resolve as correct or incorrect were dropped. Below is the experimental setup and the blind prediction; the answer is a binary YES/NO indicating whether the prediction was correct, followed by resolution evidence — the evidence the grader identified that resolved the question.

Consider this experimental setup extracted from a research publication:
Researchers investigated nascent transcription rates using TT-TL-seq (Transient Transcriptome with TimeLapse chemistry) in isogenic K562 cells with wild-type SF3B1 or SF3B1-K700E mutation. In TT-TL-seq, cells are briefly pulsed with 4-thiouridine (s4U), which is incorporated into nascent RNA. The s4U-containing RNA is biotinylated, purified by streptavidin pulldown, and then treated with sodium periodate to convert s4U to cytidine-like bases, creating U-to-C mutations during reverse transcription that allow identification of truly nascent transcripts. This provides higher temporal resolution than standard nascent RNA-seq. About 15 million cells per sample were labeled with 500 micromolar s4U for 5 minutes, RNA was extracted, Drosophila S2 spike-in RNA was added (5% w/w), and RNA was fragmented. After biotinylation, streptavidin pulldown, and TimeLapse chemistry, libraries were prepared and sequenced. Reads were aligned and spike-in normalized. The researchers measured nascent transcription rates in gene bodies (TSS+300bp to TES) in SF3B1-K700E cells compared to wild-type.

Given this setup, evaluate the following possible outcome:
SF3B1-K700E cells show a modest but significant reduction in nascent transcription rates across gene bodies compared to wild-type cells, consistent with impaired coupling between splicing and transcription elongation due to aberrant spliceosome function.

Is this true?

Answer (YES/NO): YES